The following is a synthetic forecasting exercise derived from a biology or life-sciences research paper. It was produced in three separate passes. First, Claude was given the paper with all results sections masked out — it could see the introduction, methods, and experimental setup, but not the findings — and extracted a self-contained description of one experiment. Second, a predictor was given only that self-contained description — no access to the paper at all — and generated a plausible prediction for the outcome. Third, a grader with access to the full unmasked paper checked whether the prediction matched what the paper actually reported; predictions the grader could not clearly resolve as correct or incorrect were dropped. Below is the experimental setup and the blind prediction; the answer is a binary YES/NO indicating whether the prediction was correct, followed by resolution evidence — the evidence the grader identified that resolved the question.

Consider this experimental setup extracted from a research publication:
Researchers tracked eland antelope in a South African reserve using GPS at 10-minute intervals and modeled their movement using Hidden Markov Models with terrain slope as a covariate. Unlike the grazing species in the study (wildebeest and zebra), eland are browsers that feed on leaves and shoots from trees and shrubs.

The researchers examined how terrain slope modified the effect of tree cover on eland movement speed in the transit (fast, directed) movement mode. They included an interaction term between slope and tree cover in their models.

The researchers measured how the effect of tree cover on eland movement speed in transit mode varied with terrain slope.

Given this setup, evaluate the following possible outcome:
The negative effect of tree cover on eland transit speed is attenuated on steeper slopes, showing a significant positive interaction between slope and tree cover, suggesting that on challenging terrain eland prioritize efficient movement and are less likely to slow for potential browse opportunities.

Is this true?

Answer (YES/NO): NO